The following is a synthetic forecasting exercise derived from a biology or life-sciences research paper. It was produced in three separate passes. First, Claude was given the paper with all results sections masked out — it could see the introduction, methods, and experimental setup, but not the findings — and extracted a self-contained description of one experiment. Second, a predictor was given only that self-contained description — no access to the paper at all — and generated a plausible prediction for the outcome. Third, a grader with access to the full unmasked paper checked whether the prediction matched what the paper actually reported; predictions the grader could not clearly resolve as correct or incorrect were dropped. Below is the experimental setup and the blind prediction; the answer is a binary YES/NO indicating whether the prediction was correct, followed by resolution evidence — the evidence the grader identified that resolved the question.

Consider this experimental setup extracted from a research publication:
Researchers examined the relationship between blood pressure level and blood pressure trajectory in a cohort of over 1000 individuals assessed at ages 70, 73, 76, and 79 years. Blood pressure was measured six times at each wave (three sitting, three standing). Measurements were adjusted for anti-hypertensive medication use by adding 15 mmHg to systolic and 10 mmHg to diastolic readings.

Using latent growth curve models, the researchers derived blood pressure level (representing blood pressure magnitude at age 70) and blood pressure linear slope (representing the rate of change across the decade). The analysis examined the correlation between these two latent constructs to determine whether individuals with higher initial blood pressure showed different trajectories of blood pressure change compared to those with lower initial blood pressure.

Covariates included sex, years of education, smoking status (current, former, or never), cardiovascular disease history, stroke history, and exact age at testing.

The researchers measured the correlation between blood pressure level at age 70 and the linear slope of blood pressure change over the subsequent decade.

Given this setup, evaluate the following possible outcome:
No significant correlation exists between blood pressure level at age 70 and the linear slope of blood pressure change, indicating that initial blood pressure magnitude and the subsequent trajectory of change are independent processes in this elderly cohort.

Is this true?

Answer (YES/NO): NO